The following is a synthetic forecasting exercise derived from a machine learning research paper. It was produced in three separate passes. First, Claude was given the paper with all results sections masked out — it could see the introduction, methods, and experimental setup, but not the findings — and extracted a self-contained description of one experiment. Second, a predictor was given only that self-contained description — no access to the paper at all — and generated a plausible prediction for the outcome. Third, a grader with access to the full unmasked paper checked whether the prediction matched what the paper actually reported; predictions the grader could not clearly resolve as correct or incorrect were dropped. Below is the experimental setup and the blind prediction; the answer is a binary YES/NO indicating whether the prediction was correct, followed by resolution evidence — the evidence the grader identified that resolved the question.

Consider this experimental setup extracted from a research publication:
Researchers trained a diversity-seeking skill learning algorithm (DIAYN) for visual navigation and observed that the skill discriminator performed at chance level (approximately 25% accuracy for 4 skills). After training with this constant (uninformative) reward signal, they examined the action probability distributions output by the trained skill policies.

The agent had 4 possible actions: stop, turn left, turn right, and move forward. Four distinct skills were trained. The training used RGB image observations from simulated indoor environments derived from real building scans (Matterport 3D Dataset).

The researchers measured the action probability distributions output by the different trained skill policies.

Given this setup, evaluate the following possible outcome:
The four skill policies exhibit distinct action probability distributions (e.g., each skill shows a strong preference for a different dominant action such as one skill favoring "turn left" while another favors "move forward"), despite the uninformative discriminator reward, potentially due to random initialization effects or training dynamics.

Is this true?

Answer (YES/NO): NO